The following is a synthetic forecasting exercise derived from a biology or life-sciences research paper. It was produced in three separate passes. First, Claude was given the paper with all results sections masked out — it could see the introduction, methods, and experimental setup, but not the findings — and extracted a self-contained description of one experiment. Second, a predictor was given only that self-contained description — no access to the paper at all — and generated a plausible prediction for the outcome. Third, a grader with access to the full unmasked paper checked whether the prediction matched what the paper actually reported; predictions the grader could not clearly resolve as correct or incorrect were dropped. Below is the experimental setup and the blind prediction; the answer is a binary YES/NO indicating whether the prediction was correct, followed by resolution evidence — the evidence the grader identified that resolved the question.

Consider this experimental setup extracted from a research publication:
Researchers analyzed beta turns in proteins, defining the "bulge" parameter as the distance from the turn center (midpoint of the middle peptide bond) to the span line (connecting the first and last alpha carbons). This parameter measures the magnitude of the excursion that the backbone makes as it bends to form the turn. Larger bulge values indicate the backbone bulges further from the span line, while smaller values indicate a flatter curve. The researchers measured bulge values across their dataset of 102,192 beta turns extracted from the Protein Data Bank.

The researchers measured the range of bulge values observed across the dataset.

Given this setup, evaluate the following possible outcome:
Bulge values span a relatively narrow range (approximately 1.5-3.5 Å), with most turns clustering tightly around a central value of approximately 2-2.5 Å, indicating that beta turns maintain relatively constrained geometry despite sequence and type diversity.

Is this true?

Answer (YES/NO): NO